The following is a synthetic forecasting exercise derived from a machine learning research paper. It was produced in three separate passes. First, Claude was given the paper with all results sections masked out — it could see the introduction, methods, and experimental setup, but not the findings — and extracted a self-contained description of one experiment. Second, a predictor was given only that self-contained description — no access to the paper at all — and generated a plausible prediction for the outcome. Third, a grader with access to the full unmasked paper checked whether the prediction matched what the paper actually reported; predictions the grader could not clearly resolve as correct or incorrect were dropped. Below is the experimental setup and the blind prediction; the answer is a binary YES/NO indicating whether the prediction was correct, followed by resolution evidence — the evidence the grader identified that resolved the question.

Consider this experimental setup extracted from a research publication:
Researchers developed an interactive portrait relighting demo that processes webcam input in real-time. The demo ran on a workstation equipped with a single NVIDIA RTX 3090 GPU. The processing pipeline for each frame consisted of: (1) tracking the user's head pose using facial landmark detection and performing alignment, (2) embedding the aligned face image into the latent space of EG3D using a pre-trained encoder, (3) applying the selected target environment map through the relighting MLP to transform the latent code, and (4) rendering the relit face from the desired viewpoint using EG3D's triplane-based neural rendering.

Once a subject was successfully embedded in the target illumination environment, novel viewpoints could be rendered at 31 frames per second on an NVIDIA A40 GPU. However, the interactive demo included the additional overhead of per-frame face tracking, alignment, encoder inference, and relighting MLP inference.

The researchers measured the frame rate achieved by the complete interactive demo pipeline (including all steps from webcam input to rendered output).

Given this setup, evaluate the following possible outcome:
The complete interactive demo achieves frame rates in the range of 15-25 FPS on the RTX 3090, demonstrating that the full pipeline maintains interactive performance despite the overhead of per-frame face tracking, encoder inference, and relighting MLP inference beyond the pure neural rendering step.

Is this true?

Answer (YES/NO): NO